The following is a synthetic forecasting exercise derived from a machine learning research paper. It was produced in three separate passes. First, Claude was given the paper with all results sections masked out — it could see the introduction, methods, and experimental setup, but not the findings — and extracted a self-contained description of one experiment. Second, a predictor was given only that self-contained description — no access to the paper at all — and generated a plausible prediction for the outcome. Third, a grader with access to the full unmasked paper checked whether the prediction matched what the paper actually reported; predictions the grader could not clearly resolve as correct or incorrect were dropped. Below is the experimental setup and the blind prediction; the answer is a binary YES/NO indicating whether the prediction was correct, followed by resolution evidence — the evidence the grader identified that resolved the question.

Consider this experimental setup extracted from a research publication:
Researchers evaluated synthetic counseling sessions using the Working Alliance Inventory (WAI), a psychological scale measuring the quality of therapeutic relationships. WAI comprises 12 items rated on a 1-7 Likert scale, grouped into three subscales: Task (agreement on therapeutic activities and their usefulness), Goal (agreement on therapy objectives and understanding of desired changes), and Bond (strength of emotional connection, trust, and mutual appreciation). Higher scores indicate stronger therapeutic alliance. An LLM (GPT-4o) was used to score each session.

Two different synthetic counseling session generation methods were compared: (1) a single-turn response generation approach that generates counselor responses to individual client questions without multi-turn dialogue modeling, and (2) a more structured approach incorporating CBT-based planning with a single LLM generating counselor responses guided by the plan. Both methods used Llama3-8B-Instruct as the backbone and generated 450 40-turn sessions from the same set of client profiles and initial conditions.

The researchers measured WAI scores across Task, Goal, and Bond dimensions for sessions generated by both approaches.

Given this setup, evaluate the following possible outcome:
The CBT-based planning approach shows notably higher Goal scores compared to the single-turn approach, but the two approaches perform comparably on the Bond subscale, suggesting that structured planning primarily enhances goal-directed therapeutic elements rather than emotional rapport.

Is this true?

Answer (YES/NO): NO